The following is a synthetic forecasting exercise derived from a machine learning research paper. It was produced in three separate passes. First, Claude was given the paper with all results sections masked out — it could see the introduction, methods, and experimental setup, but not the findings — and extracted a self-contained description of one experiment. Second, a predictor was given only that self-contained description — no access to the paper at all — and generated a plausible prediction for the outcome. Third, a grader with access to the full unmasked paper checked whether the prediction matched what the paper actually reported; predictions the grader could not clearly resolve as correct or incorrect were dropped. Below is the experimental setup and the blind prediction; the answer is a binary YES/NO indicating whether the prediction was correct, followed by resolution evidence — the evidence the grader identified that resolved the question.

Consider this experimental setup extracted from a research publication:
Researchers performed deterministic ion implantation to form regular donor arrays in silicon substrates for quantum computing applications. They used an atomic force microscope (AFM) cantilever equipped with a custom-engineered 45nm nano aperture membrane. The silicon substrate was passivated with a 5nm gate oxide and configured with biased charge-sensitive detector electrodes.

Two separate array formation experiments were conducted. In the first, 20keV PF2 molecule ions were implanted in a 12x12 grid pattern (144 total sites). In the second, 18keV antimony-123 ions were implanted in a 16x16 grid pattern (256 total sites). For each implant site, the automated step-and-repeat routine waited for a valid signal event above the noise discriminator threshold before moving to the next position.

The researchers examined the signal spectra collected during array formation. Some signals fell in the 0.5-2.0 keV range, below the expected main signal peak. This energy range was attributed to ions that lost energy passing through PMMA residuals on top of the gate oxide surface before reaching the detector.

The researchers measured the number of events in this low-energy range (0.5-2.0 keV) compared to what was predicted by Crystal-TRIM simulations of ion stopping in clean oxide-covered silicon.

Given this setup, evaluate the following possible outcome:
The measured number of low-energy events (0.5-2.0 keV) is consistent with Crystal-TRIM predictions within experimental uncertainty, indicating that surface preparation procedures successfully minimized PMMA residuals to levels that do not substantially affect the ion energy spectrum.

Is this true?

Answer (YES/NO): NO